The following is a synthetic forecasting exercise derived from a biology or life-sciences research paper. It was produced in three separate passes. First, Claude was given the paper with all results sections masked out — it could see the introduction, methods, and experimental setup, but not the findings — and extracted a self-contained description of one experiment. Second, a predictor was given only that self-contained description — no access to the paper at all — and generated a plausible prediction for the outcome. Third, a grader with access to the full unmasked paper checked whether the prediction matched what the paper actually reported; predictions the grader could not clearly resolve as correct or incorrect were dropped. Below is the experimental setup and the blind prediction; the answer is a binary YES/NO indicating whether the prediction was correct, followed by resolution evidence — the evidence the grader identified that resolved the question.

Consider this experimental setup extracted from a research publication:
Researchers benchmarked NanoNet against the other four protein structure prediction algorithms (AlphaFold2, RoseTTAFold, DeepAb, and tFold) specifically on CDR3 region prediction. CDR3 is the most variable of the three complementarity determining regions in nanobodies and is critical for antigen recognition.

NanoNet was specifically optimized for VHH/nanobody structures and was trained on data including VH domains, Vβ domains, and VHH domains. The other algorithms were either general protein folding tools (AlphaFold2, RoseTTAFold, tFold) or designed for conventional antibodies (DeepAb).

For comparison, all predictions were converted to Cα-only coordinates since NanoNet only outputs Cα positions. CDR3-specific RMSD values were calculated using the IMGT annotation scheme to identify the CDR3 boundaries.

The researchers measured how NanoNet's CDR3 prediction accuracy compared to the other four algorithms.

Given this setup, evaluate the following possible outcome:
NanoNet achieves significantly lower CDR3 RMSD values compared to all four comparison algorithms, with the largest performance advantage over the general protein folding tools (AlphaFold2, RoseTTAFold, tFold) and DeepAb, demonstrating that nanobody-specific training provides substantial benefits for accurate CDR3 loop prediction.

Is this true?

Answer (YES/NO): NO